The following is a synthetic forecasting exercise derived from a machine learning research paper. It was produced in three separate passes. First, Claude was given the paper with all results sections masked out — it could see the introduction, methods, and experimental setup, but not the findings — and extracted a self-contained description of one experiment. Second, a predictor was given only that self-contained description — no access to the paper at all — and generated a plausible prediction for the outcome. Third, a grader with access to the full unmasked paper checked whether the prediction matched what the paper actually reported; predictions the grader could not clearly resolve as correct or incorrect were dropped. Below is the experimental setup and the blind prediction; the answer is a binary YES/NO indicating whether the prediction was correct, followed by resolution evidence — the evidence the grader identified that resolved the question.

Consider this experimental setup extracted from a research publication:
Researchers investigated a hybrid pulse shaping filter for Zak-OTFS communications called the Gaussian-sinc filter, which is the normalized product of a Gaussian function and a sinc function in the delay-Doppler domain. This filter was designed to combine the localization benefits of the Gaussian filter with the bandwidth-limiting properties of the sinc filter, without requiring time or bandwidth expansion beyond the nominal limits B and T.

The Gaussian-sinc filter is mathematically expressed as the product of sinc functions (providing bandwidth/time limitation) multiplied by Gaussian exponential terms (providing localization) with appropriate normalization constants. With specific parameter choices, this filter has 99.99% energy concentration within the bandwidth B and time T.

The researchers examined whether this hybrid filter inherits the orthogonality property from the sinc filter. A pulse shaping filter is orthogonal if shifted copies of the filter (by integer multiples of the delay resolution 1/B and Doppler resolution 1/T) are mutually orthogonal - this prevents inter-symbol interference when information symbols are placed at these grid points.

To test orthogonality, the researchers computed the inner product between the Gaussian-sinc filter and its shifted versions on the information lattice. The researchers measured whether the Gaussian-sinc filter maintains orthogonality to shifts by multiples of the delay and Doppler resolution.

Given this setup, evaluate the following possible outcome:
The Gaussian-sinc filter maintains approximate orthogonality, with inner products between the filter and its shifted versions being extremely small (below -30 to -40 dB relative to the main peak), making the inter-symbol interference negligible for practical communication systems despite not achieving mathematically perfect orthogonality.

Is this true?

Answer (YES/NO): NO